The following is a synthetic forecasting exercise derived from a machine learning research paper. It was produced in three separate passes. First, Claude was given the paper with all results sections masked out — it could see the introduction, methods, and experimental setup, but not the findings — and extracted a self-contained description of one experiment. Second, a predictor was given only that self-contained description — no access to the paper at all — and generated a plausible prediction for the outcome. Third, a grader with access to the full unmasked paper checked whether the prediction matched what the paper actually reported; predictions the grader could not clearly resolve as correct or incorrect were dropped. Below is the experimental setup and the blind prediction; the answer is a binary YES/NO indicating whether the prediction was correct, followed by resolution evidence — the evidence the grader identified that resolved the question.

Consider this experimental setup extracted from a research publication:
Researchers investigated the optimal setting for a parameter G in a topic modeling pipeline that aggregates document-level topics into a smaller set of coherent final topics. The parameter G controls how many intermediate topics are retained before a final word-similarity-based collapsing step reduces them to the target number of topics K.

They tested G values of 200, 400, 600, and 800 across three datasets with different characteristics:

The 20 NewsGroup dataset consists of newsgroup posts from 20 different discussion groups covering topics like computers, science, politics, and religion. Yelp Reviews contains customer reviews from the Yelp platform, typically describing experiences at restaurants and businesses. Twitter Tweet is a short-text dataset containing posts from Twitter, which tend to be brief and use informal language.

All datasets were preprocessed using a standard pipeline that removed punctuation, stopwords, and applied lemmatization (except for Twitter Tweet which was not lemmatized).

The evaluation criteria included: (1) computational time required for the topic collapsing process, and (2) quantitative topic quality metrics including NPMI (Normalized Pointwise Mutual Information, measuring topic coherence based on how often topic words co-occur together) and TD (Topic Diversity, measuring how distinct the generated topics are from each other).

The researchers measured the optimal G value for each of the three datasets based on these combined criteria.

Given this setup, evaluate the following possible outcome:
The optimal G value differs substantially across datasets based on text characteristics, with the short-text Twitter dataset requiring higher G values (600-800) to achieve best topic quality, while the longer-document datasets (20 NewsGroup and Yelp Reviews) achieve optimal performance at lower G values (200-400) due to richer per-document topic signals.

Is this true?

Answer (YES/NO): NO